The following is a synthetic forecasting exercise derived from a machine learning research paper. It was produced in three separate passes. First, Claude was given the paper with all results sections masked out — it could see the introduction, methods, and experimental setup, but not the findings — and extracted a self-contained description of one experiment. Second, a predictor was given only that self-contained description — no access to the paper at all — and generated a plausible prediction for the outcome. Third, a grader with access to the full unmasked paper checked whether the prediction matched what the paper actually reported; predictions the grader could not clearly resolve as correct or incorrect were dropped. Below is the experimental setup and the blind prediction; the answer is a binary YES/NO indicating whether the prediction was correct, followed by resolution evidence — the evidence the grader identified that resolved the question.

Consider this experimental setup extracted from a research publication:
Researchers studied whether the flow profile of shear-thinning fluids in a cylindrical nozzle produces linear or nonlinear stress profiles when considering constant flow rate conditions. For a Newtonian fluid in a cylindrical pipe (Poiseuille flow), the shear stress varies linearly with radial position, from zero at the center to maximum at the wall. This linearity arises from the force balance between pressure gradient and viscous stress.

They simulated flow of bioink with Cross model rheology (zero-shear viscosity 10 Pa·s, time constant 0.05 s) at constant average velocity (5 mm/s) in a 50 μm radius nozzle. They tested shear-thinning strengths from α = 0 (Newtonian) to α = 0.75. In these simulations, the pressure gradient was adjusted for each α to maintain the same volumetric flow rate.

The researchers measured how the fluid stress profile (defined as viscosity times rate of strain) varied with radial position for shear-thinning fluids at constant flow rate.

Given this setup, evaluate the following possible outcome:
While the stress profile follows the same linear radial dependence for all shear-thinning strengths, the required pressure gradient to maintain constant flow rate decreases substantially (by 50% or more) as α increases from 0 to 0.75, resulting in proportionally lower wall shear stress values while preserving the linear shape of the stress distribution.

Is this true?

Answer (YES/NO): YES